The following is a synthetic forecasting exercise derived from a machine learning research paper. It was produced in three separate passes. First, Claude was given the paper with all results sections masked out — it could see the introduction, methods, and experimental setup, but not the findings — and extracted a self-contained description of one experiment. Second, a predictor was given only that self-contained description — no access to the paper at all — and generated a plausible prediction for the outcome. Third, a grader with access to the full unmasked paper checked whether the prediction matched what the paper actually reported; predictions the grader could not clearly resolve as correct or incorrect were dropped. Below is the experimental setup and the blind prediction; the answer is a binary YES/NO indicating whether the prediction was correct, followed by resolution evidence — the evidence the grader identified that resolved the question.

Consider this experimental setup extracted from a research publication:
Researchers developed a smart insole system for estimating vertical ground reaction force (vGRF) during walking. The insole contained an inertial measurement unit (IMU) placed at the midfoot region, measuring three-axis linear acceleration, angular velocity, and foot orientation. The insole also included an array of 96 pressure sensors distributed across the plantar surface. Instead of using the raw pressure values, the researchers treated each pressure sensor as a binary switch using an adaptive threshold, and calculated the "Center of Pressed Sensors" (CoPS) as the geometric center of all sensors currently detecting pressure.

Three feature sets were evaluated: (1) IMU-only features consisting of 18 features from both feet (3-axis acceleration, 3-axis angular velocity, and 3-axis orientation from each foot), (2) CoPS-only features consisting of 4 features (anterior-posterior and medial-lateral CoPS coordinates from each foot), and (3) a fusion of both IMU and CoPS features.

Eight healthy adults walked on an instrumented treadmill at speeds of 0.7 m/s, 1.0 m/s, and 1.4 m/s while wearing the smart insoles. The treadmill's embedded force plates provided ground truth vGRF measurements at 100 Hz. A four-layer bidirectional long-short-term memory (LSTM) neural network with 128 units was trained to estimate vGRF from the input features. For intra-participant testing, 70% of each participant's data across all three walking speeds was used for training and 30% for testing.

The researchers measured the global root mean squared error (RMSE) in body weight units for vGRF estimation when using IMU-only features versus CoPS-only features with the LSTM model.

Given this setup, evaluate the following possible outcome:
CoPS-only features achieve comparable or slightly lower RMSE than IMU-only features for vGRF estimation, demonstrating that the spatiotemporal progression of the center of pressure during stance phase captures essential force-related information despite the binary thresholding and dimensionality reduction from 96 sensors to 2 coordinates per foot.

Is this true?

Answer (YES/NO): YES